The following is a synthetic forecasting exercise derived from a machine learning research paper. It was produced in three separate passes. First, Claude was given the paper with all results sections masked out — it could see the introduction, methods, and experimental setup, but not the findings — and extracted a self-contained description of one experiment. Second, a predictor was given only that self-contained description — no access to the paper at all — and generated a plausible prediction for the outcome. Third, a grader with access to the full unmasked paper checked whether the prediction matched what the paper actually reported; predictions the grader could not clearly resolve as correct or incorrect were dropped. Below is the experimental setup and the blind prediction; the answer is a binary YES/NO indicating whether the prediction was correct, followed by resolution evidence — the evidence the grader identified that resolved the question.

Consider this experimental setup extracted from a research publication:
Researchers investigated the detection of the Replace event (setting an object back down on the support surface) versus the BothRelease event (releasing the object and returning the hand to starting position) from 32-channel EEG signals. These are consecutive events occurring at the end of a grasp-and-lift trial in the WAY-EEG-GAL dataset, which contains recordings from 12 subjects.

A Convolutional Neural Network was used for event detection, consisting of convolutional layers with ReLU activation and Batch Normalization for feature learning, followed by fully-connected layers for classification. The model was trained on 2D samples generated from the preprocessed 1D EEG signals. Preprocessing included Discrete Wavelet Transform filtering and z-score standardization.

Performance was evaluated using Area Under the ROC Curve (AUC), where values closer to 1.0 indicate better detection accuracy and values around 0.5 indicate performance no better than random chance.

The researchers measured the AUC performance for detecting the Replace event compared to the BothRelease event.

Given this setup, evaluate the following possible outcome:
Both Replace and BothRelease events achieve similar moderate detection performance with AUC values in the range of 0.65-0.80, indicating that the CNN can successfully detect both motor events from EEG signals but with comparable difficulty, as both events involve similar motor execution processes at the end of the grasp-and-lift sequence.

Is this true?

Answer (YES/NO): NO